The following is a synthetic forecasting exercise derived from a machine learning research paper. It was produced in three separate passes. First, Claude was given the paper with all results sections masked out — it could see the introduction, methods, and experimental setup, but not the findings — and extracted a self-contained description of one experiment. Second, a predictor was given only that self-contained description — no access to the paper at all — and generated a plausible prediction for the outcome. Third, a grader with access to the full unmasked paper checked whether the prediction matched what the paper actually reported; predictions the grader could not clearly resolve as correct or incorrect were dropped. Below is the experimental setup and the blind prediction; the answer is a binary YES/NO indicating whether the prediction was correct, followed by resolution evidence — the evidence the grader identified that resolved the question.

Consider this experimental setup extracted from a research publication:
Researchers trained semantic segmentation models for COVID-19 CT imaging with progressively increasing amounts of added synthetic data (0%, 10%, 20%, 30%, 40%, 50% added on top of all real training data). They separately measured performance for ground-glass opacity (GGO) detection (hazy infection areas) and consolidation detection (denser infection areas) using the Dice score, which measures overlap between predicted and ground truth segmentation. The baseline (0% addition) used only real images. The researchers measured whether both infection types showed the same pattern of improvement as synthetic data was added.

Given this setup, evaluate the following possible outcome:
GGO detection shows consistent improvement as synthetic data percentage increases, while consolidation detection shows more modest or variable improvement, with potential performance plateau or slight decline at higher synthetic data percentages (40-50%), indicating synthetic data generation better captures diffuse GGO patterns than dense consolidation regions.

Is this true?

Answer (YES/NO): NO